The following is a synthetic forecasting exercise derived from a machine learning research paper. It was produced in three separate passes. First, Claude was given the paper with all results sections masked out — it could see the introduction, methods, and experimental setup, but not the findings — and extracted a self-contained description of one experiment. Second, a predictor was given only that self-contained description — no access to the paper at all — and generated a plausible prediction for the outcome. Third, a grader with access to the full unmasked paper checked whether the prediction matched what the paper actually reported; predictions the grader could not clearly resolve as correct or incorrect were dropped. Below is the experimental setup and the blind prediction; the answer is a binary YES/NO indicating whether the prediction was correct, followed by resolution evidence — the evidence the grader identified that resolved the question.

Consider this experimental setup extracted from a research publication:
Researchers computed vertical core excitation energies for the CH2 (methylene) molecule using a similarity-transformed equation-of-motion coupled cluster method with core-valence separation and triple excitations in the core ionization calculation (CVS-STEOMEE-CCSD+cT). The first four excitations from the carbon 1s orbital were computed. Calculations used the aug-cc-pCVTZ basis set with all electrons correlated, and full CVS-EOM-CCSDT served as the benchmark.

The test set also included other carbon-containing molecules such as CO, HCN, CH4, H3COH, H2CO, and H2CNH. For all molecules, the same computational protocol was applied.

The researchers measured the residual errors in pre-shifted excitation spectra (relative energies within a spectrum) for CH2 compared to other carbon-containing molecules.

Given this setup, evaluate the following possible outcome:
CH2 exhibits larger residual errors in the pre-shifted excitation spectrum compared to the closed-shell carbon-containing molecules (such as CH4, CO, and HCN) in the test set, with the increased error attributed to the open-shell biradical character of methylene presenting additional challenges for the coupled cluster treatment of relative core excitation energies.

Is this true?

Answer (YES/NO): NO